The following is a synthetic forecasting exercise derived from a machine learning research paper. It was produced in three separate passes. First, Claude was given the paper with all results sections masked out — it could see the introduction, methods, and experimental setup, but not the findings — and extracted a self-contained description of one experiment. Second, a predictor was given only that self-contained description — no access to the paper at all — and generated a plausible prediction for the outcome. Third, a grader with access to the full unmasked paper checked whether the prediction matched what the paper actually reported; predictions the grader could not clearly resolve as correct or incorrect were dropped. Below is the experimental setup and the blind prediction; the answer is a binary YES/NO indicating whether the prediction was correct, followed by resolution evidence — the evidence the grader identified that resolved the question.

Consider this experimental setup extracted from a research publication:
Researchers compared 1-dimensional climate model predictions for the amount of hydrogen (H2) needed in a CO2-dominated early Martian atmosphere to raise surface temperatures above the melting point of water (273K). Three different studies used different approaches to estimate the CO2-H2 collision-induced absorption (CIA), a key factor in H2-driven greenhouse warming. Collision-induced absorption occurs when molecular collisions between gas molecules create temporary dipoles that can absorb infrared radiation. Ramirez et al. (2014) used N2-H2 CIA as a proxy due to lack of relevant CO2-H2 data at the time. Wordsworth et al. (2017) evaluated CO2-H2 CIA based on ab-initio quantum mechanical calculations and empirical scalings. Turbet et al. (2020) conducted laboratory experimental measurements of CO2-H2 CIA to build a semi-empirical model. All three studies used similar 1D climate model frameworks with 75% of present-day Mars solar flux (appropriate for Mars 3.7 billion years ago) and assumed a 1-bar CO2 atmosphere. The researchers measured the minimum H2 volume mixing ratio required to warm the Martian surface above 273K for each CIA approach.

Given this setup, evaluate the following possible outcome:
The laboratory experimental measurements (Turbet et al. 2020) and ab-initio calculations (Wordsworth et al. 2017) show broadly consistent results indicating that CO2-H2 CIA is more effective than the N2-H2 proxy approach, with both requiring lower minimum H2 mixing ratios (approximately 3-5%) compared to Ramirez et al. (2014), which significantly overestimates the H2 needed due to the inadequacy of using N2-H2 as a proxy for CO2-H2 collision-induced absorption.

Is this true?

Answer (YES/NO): NO